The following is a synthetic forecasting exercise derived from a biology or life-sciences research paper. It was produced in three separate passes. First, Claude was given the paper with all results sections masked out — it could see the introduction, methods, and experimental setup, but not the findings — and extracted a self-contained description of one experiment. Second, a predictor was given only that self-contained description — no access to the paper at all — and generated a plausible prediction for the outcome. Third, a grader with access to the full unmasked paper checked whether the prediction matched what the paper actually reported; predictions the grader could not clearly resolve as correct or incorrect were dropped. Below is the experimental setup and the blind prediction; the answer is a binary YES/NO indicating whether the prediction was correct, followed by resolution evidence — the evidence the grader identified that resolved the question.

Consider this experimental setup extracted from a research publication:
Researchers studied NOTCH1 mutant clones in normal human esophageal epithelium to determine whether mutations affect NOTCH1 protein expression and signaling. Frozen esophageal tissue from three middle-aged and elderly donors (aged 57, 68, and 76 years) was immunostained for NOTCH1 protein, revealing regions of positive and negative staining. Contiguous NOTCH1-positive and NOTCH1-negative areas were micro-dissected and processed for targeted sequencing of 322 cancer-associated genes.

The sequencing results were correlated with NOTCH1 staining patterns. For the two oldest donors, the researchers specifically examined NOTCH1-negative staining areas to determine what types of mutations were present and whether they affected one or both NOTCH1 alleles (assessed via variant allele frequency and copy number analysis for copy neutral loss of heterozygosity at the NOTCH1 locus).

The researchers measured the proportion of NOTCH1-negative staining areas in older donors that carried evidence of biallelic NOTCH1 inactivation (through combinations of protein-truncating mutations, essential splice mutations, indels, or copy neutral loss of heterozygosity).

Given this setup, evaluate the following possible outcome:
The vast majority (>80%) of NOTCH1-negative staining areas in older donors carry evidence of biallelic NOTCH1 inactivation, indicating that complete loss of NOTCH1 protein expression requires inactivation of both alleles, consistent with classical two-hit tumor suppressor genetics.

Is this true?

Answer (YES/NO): YES